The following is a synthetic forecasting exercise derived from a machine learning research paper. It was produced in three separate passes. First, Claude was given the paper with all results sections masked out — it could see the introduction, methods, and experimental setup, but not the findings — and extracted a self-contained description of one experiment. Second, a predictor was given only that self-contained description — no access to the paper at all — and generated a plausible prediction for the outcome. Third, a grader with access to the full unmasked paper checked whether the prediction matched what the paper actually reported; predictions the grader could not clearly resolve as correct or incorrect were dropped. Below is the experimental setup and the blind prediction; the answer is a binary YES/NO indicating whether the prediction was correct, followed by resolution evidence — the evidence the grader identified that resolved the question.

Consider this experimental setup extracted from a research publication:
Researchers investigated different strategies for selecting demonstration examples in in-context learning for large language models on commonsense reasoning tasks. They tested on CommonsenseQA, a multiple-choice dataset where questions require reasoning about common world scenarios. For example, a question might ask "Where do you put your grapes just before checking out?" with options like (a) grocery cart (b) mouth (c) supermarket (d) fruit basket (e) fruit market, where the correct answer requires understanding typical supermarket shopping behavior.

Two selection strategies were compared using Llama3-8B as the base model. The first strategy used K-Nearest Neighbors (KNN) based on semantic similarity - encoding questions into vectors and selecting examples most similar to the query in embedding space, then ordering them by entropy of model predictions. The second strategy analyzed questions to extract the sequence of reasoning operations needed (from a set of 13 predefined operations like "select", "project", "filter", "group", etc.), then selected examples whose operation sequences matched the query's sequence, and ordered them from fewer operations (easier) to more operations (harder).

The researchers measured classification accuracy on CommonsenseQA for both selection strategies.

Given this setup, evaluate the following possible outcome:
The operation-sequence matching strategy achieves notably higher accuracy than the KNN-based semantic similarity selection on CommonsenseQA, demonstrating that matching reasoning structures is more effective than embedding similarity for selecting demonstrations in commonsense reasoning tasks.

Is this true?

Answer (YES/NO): NO